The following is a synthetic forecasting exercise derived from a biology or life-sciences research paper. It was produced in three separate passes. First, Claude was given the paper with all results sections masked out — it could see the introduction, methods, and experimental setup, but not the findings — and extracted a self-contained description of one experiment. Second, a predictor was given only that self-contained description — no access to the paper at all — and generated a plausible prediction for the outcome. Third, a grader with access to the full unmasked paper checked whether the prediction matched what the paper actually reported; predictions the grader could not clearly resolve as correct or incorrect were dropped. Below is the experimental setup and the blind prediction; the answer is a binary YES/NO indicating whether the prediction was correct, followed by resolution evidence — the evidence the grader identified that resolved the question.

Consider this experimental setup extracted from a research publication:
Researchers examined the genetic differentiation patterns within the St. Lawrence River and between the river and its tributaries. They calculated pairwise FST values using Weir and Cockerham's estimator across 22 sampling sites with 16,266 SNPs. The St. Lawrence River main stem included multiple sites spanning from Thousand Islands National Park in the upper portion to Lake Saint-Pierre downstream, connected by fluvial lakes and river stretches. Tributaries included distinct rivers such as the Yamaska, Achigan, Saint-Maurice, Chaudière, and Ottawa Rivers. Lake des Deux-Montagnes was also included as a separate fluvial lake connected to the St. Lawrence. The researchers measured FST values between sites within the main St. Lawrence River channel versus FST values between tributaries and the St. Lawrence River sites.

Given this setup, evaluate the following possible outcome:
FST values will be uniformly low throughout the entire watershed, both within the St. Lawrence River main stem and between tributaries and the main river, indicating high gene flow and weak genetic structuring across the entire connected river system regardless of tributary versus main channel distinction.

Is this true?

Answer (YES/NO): NO